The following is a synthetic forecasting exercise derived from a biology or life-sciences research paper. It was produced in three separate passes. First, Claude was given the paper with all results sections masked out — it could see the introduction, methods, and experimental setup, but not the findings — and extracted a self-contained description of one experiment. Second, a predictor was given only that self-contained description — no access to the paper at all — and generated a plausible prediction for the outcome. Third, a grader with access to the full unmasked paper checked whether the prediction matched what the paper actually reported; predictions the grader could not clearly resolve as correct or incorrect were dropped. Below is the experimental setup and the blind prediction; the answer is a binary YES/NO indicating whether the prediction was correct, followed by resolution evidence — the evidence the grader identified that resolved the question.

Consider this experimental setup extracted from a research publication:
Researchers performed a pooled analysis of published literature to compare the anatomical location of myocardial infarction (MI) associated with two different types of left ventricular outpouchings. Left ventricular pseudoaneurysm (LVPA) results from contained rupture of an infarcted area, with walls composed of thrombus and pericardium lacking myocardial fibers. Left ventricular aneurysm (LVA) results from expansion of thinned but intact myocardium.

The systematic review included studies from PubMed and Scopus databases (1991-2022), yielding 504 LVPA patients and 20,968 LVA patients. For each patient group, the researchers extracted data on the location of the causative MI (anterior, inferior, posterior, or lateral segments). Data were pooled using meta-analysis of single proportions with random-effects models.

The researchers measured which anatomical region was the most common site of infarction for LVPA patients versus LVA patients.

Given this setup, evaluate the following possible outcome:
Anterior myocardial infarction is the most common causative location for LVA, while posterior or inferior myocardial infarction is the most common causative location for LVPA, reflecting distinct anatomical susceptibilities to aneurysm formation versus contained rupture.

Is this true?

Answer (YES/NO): YES